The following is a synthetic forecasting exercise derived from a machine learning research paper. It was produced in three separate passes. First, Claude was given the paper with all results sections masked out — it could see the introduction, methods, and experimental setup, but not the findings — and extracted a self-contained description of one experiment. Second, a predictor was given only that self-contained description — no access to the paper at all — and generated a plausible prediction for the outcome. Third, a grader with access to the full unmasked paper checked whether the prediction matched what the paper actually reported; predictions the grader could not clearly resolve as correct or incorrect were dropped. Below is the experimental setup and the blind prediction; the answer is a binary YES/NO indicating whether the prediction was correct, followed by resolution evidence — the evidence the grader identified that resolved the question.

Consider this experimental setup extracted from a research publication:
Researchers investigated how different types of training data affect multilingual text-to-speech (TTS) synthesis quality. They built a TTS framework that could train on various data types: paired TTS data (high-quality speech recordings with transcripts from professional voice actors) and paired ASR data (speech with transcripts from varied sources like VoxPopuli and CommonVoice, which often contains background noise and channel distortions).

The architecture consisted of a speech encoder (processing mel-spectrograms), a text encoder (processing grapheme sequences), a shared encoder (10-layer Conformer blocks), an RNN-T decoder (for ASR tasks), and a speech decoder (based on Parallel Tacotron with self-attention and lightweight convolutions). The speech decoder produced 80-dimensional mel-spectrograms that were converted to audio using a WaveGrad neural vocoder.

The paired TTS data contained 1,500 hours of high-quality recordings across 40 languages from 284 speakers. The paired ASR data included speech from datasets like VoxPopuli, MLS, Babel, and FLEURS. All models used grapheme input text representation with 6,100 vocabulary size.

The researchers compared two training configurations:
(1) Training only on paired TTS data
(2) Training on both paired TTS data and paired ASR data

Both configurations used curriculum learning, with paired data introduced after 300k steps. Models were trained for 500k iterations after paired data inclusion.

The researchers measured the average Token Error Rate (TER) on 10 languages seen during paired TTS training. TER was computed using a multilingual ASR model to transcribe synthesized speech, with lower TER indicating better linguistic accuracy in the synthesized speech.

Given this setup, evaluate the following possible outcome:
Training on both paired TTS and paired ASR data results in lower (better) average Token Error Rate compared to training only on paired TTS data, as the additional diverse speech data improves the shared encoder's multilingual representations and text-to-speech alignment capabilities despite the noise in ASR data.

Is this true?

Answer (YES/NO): YES